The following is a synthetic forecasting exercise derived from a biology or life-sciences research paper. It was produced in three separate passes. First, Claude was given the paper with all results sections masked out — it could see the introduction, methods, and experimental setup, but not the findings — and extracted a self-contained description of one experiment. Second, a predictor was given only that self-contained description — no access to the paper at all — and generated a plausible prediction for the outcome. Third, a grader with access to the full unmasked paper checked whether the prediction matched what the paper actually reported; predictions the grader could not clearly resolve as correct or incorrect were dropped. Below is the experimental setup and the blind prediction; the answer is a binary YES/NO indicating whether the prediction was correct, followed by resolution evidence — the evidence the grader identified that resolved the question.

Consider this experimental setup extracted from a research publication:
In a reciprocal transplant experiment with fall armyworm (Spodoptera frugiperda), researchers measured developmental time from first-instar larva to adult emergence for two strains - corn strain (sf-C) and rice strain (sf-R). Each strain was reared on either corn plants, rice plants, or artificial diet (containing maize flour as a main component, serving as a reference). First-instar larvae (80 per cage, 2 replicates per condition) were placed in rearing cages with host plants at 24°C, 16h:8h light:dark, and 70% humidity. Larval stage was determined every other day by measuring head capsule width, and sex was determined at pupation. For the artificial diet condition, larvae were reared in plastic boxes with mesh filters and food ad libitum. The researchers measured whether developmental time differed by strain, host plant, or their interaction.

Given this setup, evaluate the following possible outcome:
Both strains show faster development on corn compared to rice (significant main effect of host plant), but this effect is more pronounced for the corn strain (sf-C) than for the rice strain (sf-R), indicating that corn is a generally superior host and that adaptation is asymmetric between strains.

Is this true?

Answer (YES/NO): YES